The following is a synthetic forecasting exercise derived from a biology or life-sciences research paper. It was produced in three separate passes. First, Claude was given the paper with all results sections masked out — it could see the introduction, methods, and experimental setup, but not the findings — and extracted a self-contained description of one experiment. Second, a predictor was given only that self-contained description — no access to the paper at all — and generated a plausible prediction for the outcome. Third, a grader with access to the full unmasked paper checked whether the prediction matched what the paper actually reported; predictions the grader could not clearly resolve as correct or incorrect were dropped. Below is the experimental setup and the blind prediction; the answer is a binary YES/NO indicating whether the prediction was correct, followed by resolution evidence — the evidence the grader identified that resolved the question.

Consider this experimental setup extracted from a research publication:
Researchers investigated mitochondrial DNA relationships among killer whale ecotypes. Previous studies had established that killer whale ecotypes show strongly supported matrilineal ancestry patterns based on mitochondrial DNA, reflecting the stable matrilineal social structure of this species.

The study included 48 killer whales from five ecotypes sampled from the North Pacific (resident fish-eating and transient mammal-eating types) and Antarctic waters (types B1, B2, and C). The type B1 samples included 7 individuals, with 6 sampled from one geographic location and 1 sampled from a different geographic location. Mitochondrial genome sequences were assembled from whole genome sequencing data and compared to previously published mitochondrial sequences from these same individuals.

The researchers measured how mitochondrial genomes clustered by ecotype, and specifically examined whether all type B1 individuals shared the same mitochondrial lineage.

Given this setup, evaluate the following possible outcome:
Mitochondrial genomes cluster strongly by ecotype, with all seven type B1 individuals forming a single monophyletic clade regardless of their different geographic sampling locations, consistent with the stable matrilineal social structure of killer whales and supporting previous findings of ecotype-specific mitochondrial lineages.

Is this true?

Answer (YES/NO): NO